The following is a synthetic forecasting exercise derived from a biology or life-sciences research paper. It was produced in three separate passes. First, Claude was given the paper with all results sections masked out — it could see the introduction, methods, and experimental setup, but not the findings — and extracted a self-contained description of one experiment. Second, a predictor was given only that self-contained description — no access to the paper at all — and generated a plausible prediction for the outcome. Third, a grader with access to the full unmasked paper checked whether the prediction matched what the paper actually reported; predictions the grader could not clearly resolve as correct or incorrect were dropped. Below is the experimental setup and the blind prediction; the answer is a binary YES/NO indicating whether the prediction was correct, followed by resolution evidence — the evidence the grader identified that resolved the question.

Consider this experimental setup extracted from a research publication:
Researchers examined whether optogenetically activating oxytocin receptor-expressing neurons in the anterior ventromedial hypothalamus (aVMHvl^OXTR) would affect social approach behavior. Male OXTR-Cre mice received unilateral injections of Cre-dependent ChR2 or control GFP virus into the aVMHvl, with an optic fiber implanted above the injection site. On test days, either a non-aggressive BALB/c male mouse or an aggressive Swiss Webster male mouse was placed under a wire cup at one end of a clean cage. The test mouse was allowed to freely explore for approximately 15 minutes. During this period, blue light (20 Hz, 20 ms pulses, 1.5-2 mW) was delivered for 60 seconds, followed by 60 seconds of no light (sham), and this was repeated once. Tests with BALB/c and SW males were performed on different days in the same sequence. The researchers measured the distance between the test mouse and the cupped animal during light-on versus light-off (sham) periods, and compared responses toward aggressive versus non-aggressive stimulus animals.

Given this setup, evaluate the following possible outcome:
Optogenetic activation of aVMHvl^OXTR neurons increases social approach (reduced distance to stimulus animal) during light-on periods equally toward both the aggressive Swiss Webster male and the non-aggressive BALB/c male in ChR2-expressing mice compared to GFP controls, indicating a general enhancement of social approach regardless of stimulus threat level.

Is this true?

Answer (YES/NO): NO